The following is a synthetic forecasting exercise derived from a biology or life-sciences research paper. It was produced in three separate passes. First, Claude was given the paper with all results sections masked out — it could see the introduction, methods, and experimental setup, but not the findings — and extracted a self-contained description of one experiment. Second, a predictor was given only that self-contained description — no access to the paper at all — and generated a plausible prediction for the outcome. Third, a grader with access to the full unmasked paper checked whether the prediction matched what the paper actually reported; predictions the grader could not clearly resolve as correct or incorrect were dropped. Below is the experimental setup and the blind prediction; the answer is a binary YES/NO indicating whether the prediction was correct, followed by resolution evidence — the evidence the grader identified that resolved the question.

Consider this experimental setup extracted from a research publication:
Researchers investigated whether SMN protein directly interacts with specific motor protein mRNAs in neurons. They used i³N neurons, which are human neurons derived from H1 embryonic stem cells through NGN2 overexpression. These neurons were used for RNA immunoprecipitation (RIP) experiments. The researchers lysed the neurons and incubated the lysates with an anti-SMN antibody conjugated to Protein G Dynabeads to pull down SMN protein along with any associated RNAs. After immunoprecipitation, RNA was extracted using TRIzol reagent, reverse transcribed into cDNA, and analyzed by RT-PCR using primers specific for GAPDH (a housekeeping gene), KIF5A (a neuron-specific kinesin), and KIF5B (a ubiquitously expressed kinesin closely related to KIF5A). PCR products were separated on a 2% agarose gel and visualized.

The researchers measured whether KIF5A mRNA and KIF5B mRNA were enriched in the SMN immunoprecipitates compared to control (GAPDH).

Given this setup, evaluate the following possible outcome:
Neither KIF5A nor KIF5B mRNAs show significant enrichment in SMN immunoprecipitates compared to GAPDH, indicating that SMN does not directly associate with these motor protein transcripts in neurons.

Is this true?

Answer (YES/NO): NO